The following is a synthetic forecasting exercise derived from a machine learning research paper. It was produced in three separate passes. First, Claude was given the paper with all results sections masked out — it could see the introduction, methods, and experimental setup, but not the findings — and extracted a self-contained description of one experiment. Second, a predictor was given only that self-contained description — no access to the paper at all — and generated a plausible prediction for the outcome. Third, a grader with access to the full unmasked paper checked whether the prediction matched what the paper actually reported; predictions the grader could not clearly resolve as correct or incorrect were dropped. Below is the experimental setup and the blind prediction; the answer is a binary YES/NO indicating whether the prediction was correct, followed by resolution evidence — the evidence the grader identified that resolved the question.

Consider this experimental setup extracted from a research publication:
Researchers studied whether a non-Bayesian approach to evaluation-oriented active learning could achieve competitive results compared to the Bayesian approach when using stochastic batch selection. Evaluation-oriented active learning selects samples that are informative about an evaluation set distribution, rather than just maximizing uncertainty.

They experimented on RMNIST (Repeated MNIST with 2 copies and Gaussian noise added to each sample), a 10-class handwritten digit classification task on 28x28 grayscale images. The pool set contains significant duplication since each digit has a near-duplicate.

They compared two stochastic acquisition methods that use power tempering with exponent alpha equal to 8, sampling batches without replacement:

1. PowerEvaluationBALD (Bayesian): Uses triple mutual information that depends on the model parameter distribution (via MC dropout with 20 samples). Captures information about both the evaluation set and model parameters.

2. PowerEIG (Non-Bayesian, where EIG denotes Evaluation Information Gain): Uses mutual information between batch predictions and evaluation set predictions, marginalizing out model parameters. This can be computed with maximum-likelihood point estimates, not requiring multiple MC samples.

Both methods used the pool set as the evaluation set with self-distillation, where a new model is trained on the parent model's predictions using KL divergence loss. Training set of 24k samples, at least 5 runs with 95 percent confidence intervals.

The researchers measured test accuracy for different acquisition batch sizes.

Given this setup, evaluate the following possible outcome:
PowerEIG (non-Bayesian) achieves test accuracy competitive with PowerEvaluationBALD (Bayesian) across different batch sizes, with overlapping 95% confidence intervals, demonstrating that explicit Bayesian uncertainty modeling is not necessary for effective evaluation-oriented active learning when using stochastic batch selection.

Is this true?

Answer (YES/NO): NO